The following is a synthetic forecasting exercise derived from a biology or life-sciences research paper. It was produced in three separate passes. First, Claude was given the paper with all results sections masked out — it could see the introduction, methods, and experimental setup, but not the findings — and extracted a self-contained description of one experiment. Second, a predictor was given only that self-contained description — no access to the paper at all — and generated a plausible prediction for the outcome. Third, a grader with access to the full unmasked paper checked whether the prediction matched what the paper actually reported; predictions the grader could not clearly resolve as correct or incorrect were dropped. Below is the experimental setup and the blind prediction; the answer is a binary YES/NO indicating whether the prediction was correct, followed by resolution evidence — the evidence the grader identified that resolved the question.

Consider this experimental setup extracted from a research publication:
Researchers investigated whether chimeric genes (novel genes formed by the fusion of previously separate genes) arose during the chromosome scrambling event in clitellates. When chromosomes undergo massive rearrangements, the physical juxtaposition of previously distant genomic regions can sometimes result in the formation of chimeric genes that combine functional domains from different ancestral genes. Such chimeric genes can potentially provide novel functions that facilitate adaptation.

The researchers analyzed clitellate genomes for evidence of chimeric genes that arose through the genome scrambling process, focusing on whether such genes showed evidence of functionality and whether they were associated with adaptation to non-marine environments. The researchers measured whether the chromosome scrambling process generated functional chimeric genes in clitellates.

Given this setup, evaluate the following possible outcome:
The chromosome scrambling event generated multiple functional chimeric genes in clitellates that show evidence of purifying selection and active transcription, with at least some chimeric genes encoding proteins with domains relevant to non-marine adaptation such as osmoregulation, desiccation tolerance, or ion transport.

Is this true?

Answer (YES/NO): NO